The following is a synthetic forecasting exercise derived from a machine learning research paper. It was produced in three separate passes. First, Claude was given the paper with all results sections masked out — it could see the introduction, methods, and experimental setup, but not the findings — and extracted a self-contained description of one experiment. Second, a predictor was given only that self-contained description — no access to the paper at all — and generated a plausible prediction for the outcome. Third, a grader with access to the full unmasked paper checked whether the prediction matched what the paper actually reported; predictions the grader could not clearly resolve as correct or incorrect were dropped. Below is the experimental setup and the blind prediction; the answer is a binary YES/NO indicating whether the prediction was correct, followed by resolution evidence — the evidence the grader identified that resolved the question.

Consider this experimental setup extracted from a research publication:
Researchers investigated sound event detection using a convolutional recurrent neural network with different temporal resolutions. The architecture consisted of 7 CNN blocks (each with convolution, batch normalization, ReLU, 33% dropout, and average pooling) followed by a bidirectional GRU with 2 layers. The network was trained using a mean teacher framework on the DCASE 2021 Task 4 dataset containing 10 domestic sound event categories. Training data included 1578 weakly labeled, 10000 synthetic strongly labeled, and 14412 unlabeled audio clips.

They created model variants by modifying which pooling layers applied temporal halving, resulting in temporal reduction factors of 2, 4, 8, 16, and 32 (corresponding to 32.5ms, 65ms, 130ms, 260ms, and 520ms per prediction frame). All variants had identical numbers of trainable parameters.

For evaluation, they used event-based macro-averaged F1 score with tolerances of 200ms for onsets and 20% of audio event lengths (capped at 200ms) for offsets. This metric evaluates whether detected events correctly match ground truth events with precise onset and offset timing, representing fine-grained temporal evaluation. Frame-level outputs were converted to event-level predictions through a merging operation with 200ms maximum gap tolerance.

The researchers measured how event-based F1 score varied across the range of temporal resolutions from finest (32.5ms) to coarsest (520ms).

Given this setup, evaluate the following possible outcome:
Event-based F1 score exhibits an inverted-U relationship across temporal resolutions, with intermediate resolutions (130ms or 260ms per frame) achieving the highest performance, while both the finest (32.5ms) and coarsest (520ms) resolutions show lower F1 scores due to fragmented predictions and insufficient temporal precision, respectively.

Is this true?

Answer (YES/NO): NO